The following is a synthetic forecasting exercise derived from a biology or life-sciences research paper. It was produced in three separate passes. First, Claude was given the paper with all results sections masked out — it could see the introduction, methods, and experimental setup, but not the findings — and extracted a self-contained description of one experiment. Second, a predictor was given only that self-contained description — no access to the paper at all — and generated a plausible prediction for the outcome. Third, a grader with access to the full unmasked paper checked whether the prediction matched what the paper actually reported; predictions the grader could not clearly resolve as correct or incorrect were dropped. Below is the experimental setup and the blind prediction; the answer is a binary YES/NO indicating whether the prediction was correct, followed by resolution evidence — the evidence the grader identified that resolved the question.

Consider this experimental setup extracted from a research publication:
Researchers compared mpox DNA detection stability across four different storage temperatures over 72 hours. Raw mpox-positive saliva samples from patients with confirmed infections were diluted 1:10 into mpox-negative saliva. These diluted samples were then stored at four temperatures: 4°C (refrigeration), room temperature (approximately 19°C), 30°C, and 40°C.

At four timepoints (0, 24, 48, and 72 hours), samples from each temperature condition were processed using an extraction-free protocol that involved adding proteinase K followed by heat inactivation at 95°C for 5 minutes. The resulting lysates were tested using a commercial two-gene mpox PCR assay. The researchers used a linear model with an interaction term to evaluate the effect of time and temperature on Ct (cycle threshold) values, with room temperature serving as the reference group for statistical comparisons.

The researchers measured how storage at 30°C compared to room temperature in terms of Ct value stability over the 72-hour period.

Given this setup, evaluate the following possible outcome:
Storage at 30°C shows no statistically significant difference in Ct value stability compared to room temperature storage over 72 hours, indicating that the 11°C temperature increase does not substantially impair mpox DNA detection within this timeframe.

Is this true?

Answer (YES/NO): YES